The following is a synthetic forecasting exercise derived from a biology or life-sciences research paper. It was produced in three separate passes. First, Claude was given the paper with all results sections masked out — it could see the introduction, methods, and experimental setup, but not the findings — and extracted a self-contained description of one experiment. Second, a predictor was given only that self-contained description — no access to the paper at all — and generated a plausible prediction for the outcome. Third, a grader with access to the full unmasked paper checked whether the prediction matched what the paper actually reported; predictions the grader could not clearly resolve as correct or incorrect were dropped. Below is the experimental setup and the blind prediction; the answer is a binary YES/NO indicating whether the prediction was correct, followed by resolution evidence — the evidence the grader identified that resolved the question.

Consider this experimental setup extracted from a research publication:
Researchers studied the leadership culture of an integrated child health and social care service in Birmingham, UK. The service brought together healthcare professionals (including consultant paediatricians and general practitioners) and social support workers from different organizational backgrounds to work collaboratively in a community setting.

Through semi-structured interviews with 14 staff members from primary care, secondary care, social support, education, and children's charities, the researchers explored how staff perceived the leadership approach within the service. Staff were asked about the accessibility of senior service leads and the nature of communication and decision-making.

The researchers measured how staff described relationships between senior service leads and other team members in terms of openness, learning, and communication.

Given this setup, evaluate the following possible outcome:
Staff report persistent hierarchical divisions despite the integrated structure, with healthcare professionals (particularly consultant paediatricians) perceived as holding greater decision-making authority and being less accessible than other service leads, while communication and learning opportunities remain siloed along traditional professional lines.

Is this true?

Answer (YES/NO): NO